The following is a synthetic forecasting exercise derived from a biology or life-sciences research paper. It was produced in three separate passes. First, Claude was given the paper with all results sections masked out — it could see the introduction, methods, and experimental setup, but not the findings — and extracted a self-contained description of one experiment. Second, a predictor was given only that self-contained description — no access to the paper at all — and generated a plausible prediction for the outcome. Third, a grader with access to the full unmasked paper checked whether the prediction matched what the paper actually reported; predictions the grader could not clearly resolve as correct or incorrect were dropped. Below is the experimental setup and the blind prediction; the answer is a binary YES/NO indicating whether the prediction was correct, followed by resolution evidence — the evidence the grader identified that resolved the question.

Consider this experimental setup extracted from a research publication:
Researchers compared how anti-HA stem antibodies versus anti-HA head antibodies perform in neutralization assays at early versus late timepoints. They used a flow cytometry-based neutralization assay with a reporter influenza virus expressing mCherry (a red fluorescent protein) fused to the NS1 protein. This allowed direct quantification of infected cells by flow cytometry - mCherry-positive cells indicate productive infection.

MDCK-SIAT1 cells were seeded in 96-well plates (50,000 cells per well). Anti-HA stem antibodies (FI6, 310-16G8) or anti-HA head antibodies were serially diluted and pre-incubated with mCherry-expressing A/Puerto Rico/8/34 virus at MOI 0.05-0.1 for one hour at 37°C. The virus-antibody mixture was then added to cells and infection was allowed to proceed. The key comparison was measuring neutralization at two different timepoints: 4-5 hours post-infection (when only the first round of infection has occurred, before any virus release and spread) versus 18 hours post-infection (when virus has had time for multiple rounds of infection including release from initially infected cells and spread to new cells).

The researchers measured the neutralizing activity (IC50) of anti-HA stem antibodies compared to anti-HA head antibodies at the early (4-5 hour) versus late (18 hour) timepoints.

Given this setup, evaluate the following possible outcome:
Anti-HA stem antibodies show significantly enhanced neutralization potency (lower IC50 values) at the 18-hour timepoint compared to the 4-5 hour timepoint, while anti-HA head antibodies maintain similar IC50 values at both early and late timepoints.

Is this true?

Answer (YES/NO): NO